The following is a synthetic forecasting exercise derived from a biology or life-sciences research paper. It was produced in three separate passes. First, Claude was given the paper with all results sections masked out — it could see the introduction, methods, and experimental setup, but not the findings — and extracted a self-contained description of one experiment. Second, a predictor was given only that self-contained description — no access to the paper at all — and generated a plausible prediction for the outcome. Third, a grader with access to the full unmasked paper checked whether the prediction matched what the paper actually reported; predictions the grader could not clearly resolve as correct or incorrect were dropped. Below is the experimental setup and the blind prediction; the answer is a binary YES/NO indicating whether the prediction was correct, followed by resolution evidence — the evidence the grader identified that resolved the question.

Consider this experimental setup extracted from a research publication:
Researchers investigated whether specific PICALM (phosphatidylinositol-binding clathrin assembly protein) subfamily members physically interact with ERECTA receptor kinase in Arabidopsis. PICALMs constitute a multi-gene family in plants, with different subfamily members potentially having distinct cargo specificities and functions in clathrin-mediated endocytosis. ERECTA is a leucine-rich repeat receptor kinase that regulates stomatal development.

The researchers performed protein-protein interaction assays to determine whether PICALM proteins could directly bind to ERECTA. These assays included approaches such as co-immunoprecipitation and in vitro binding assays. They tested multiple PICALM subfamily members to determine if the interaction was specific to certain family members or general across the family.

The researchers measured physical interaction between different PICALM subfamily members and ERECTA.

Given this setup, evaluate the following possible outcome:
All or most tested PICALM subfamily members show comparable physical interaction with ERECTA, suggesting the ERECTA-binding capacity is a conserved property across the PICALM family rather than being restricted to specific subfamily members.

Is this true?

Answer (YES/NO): NO